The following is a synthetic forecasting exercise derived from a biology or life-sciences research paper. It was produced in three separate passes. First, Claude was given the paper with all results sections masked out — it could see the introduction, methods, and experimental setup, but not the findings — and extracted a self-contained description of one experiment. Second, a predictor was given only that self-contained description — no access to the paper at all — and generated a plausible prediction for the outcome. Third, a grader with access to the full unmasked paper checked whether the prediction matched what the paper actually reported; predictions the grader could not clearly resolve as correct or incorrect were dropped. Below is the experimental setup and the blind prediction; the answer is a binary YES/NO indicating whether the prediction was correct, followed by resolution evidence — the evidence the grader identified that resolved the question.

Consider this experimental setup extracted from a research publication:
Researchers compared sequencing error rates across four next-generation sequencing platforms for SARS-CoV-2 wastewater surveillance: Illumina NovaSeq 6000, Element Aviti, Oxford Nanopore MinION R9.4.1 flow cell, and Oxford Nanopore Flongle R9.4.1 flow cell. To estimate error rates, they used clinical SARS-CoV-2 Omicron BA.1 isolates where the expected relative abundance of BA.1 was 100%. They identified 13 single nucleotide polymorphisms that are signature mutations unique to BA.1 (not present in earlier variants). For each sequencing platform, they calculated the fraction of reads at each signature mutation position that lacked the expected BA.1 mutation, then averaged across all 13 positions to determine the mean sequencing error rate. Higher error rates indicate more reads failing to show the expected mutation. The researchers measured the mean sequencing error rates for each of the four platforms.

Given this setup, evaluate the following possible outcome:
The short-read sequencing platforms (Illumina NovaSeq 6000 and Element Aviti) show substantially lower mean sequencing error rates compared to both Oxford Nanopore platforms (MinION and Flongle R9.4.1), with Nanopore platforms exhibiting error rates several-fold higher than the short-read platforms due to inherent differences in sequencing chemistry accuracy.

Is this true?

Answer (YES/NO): YES